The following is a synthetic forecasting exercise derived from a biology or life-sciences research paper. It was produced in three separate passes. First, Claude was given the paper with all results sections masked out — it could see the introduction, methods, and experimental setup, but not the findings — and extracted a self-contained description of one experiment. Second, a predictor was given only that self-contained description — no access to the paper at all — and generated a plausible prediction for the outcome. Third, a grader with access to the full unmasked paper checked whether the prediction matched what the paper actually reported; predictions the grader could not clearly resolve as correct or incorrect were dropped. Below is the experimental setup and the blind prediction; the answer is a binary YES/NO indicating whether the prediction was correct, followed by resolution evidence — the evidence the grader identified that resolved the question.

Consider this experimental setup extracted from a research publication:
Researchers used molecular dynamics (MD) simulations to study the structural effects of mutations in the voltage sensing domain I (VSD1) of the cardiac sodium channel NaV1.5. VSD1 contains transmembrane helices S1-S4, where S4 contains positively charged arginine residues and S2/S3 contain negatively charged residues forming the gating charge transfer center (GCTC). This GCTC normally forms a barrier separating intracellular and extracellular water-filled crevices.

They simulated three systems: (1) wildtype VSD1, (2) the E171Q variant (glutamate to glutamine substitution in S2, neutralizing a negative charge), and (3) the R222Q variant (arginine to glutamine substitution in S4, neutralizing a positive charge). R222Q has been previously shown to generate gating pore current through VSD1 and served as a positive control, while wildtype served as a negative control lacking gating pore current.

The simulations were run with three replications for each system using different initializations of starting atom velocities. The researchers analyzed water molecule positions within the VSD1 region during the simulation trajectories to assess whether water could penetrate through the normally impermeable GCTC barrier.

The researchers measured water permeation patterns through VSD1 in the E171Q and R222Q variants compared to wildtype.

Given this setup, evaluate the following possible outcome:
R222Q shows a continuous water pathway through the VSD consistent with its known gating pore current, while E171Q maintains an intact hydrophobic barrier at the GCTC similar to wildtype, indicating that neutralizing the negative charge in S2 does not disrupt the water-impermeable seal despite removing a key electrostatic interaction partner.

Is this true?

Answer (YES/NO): NO